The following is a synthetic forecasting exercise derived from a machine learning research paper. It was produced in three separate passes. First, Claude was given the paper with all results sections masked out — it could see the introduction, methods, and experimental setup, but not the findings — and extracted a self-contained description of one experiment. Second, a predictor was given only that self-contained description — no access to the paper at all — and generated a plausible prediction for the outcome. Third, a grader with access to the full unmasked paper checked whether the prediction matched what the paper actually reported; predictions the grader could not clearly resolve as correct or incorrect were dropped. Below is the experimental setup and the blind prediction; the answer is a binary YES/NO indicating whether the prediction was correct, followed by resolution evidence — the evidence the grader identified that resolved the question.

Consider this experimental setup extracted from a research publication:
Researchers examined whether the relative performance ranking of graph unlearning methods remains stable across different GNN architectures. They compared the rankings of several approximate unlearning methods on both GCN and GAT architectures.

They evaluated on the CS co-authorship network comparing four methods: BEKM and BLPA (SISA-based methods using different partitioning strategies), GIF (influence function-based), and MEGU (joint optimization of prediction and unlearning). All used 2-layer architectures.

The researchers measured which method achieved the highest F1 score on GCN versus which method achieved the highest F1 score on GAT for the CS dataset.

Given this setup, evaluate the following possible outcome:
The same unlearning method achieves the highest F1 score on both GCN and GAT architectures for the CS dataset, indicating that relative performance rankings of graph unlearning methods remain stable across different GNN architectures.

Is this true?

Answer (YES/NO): NO